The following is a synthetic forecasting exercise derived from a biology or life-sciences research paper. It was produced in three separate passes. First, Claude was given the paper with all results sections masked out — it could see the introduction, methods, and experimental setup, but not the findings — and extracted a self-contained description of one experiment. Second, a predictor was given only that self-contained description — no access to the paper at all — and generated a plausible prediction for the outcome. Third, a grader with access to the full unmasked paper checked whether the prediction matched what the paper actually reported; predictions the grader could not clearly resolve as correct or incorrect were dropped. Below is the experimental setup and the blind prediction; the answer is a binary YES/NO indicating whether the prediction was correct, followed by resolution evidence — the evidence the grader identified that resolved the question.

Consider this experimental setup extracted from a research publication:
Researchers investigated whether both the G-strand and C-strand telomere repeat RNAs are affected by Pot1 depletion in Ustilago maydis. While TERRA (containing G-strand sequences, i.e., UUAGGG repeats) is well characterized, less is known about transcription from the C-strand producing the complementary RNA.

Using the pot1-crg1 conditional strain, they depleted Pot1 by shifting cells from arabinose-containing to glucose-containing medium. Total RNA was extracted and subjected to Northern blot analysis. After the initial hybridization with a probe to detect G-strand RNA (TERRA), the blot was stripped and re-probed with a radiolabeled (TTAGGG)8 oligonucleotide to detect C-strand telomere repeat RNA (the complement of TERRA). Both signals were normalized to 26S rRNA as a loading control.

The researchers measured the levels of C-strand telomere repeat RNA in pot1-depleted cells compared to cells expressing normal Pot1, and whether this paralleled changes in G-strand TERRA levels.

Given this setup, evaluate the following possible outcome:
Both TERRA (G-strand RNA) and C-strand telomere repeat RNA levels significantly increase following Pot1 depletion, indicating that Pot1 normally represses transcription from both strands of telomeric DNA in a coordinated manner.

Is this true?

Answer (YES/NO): YES